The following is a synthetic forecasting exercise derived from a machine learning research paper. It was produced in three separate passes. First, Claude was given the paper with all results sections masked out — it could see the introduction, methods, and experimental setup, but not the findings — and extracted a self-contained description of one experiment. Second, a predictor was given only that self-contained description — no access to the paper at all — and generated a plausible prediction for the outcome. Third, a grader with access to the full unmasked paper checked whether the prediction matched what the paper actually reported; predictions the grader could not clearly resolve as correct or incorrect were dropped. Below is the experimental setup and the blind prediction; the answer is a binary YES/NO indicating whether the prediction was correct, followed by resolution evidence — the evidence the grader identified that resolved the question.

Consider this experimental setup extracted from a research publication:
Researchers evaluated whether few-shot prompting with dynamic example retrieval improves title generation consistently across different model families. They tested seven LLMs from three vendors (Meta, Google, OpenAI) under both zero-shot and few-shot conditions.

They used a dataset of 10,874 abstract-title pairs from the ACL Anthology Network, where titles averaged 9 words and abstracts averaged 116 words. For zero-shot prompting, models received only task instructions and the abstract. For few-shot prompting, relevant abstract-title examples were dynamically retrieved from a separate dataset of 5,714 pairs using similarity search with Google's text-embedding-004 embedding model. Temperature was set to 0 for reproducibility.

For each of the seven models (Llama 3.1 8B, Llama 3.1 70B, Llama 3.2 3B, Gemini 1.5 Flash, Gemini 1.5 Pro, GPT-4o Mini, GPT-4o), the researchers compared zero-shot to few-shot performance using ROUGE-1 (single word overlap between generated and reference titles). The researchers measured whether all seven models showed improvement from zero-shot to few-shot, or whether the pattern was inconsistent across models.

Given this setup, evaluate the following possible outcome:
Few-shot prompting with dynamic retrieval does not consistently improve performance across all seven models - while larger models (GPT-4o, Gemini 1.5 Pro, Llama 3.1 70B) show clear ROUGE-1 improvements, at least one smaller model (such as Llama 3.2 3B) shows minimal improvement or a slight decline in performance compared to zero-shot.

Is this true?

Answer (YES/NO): NO